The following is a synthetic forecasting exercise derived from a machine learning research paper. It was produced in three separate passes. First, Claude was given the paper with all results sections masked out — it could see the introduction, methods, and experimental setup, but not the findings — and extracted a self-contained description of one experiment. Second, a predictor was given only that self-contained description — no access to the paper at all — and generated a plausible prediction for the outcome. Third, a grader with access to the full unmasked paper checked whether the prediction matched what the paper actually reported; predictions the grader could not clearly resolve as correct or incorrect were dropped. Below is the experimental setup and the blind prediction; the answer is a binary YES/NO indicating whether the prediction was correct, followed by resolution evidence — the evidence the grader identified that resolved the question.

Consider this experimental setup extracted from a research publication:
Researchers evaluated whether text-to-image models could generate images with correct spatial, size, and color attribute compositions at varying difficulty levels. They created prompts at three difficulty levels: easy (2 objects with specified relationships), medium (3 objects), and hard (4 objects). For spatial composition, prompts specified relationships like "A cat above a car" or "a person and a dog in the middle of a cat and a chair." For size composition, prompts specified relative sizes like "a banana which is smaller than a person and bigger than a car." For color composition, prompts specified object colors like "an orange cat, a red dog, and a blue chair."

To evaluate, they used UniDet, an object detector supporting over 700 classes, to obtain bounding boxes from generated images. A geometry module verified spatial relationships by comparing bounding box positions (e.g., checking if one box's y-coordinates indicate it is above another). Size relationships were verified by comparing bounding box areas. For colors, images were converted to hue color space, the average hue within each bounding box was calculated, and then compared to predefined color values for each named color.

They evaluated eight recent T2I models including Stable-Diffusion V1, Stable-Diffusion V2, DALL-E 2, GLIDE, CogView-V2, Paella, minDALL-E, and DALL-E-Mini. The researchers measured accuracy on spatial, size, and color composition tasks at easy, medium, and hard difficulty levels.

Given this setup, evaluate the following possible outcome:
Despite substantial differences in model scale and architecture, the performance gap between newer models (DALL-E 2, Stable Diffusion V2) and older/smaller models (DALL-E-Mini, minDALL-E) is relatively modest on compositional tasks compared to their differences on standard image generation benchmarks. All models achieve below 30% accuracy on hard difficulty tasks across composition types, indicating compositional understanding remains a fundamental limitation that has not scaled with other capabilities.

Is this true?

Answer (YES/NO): NO